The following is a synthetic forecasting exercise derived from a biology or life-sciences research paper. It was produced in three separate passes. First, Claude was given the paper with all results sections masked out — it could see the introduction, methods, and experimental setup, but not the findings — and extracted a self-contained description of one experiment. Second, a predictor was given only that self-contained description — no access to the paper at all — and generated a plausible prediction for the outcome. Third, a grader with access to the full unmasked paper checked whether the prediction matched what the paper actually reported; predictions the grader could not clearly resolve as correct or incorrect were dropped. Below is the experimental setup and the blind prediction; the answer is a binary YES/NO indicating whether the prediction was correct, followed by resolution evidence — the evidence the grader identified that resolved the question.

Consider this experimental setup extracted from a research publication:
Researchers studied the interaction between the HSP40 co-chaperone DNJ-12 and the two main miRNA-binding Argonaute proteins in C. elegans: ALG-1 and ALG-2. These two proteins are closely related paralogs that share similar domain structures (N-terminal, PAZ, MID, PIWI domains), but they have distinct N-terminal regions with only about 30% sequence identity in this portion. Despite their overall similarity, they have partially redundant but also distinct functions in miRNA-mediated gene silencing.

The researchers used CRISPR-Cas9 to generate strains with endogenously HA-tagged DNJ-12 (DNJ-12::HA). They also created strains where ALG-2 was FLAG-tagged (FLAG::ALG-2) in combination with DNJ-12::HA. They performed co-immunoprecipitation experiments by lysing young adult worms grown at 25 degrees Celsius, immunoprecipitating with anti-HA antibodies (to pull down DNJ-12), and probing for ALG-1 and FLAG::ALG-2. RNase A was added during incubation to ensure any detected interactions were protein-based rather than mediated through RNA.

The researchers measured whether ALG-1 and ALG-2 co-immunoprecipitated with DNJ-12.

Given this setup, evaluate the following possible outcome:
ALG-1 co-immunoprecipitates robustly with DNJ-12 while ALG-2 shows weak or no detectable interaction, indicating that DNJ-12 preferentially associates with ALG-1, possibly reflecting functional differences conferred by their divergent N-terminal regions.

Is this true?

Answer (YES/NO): YES